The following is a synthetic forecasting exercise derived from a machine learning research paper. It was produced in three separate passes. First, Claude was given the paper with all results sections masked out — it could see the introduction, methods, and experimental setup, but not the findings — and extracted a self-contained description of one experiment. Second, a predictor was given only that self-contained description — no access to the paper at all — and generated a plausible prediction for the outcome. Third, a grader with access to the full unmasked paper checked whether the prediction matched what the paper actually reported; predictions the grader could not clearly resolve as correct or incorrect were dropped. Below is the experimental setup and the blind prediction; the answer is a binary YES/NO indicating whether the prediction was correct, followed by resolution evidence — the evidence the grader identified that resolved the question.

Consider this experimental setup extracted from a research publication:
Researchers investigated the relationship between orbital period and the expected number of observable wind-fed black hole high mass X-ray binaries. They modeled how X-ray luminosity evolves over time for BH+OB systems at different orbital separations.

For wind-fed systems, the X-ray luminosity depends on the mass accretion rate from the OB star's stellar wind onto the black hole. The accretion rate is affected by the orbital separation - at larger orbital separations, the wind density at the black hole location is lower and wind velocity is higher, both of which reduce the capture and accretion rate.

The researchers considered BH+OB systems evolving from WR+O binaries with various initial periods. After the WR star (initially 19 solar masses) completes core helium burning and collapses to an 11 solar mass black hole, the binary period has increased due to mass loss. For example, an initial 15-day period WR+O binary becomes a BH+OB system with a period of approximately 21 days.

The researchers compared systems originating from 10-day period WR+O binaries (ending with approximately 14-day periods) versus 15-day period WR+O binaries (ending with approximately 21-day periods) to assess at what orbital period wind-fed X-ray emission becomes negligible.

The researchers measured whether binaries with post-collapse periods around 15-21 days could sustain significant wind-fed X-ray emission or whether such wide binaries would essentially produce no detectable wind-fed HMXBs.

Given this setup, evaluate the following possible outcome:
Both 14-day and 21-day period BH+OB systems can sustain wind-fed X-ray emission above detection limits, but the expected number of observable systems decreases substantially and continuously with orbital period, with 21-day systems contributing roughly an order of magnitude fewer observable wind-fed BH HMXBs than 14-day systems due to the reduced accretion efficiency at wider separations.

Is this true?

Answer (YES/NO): NO